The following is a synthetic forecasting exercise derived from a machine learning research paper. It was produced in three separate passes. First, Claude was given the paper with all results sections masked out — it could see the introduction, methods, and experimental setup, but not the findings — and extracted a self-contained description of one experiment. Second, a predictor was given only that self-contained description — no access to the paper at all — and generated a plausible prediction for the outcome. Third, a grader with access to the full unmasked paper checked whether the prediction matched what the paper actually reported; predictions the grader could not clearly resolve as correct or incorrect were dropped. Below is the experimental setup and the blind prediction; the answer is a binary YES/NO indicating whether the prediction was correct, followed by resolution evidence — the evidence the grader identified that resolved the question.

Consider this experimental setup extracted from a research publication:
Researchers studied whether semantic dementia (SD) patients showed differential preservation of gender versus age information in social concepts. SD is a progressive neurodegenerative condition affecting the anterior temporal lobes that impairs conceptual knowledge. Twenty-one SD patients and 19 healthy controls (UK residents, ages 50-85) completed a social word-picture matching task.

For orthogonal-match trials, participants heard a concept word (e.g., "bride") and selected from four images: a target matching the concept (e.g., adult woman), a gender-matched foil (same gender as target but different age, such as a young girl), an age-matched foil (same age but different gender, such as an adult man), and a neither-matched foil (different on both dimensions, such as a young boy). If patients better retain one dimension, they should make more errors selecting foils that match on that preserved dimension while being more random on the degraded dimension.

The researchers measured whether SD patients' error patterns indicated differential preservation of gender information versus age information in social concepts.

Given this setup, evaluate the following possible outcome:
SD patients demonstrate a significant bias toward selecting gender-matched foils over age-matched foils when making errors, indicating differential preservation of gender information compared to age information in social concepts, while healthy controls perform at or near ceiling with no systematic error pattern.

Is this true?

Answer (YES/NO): YES